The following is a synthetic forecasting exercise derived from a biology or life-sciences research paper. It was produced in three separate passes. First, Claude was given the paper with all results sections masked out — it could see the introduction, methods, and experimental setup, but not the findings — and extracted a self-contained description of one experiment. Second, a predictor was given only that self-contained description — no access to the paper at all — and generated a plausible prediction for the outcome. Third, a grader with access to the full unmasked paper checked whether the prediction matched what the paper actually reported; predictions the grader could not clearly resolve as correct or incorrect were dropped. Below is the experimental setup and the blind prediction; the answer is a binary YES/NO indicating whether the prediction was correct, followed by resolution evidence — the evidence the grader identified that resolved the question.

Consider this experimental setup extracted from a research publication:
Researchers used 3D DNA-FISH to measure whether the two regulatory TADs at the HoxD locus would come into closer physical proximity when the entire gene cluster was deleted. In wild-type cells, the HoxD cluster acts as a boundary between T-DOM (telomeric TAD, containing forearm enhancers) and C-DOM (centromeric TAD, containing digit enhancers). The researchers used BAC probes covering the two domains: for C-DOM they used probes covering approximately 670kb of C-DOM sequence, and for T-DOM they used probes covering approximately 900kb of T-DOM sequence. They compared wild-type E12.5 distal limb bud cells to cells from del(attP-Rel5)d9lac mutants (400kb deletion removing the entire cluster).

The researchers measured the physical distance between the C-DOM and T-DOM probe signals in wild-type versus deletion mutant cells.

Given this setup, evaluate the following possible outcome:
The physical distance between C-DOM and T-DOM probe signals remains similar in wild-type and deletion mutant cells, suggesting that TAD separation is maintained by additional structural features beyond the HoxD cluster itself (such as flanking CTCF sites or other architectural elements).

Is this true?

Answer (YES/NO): NO